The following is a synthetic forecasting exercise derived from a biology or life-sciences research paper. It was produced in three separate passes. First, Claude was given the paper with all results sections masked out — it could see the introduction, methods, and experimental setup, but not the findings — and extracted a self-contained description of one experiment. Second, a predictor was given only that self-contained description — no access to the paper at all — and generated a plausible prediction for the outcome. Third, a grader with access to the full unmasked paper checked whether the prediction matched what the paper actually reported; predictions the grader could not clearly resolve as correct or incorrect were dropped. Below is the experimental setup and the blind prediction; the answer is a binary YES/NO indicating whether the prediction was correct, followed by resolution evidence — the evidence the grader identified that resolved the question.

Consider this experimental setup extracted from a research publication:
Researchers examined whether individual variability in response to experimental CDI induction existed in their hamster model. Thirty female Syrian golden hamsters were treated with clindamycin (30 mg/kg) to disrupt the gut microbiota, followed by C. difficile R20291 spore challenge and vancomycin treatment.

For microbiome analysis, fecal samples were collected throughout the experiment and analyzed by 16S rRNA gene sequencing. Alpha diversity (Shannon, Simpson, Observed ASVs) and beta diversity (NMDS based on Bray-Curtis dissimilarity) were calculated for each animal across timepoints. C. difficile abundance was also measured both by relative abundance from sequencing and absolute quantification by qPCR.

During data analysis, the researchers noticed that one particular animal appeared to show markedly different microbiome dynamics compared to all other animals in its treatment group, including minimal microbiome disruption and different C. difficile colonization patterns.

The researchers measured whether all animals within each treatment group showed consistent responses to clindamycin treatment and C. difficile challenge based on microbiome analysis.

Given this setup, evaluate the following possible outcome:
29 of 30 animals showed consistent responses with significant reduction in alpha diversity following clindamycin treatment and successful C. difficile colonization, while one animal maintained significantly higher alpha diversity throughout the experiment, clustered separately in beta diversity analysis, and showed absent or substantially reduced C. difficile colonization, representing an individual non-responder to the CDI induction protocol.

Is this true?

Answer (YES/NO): YES